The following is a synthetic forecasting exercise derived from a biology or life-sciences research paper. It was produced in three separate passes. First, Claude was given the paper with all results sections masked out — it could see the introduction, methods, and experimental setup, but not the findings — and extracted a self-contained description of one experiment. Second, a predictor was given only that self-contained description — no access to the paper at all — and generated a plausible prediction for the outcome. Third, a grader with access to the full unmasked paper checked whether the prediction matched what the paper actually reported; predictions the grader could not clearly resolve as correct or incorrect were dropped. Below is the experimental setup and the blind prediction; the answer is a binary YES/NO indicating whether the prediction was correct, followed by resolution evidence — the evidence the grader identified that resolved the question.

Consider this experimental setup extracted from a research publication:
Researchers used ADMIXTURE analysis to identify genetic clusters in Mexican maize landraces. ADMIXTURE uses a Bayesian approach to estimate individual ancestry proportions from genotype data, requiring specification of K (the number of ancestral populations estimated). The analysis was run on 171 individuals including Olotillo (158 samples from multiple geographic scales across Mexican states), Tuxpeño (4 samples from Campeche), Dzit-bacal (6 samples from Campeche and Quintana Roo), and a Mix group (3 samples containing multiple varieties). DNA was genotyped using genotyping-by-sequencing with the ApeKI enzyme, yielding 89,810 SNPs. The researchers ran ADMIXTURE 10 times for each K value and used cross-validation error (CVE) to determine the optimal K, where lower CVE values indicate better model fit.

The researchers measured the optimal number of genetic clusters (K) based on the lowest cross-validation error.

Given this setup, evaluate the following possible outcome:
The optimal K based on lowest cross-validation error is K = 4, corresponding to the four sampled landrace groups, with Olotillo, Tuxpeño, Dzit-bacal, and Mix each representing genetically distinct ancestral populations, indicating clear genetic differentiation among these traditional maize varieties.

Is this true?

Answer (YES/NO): NO